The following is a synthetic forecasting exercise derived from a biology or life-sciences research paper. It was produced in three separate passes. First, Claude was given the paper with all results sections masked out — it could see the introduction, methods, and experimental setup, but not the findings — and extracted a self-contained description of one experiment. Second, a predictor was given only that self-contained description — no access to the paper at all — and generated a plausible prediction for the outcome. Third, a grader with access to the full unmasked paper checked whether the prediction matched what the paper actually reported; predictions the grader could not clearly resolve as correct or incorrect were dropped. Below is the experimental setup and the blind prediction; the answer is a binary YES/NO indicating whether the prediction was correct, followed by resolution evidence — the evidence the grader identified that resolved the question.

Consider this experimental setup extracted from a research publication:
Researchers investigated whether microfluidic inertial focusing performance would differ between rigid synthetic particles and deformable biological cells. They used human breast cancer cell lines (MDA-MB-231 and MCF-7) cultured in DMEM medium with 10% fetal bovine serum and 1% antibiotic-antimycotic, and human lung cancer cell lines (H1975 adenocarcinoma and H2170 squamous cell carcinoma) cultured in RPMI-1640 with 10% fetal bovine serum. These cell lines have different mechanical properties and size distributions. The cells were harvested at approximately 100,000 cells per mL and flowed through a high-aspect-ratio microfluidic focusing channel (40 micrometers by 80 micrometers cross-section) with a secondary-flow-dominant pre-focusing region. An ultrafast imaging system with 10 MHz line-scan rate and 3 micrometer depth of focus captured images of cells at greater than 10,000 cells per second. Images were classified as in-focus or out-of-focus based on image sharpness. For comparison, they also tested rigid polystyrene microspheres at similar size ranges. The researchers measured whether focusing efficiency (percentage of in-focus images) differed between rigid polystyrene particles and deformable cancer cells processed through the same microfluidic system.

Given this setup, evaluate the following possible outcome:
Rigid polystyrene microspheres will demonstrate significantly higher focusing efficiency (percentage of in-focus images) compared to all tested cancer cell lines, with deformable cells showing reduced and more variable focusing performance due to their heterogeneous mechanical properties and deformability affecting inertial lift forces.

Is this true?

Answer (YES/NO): NO